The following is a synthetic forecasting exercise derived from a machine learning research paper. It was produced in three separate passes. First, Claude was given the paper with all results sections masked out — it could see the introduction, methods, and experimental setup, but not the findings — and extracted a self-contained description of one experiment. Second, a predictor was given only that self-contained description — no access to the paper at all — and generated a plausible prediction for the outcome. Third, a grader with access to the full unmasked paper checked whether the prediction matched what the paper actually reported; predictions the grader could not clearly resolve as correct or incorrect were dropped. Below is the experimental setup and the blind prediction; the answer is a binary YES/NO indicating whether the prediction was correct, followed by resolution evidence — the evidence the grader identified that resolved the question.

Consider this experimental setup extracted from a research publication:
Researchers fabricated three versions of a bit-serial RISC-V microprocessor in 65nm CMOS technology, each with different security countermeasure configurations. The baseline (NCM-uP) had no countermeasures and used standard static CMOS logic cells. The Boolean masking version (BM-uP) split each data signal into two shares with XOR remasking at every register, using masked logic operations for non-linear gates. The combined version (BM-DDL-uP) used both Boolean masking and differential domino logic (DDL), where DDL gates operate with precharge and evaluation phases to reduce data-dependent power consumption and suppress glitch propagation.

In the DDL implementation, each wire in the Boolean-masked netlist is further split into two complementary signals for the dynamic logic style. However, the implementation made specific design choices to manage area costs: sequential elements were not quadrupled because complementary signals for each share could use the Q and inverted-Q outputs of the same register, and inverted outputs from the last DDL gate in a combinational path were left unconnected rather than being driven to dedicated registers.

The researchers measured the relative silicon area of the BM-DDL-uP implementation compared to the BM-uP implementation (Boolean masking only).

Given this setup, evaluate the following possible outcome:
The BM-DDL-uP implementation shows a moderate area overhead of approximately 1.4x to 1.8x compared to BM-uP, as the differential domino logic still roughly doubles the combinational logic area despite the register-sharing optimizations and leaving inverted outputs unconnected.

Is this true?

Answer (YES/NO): NO